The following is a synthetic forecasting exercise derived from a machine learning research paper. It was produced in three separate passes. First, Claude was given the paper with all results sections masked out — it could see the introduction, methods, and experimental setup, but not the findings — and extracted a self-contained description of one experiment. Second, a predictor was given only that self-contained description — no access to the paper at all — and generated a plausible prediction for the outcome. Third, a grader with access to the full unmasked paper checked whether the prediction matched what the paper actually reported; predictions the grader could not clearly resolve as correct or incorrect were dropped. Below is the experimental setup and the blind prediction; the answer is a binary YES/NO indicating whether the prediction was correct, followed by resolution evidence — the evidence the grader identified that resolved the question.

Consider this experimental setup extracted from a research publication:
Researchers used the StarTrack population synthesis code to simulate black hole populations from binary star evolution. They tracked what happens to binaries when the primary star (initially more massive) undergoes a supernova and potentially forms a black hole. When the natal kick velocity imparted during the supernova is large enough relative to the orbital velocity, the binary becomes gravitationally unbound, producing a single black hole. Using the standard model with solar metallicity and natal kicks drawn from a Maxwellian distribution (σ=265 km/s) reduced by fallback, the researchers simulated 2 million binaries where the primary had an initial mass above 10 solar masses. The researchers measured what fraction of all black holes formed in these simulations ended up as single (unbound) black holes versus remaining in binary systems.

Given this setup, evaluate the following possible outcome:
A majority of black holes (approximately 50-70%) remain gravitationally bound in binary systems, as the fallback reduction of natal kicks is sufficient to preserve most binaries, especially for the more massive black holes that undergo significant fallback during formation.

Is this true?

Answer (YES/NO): NO